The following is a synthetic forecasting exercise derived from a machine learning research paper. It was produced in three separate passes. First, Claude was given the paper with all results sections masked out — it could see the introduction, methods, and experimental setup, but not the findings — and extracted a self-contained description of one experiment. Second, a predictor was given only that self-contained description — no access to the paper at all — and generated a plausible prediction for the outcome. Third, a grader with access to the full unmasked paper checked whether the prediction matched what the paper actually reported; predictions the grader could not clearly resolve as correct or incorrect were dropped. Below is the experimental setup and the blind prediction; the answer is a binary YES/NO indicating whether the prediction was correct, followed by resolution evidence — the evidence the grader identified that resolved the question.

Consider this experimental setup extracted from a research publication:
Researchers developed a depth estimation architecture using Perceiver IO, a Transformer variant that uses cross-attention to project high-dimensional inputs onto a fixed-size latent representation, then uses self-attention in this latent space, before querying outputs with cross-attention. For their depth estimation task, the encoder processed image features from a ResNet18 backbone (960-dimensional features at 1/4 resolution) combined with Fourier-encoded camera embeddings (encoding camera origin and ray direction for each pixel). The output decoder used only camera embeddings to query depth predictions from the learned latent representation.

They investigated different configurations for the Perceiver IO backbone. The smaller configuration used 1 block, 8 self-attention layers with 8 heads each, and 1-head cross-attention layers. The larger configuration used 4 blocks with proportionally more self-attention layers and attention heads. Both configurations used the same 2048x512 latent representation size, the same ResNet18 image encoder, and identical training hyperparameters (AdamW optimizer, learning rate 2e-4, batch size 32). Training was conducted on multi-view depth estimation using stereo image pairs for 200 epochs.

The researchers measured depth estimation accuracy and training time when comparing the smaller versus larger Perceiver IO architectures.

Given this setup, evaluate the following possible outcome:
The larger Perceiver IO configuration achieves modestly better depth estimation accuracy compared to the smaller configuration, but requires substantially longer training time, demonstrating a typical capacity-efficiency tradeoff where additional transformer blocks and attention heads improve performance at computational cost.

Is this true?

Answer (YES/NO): NO